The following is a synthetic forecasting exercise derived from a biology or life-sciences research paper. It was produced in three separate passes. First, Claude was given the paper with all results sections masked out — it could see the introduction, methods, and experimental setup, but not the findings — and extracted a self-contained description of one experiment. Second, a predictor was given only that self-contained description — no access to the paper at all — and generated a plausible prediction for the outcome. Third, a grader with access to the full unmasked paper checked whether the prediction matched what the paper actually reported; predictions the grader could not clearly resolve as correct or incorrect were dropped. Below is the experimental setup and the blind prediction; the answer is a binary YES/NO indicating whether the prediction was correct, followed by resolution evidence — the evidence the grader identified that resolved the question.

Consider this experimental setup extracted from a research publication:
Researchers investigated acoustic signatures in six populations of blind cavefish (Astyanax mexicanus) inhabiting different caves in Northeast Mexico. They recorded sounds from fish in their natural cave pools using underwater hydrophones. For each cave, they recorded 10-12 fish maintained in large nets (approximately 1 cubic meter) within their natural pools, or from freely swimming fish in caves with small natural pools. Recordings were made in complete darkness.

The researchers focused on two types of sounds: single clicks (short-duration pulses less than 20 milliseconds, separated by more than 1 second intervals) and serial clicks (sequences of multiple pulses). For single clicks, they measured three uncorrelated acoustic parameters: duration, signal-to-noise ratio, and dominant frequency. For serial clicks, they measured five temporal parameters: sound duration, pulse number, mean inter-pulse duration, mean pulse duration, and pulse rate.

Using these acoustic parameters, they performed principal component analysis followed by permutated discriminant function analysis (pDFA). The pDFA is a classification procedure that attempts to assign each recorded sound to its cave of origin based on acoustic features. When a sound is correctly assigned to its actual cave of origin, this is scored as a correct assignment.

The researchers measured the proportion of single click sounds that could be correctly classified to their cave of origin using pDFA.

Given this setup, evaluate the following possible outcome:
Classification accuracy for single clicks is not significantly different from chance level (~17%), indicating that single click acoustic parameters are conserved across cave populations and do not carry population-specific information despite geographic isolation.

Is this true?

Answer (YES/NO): NO